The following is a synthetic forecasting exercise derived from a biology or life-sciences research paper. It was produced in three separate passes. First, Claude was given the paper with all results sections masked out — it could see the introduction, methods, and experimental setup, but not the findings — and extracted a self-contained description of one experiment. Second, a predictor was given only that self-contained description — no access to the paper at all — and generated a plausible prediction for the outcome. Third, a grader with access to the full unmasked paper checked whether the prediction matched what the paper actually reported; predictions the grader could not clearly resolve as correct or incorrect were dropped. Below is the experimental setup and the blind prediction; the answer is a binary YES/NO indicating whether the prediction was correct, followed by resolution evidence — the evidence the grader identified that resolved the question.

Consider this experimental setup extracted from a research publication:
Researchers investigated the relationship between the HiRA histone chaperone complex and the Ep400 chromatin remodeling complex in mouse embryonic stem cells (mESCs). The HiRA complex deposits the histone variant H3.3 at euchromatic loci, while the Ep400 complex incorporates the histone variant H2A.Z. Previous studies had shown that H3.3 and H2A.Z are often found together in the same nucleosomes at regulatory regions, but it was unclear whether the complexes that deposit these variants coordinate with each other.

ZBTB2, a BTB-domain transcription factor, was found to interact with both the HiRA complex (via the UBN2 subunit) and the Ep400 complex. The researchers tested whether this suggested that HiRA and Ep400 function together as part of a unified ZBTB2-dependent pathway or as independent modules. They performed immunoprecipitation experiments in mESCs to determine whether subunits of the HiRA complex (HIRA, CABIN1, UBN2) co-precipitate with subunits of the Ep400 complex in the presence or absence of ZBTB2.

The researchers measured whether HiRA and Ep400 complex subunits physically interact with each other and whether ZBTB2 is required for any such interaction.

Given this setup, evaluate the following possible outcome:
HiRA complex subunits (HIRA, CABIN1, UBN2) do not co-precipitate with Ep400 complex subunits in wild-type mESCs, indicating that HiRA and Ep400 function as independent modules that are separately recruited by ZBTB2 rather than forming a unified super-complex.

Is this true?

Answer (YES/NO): YES